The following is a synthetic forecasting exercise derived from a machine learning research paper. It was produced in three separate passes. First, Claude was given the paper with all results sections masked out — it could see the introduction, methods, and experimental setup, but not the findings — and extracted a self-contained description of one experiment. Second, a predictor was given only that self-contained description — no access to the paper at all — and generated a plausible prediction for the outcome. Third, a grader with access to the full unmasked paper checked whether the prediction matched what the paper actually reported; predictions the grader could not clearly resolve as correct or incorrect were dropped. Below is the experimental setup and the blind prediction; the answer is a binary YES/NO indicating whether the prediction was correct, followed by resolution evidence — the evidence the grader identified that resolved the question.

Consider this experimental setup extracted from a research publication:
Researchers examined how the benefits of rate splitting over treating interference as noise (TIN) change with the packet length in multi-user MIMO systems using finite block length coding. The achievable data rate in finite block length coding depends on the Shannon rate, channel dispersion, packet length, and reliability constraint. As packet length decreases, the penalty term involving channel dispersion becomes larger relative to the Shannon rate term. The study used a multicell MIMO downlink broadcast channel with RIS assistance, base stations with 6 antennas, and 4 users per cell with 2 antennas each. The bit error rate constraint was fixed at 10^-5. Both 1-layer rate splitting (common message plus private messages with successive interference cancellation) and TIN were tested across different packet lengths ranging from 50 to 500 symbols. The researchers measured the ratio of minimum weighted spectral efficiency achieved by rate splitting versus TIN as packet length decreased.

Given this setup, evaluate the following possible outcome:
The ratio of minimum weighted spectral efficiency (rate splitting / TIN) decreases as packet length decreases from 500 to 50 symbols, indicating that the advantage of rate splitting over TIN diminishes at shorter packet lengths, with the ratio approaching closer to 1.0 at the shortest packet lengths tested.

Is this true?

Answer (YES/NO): NO